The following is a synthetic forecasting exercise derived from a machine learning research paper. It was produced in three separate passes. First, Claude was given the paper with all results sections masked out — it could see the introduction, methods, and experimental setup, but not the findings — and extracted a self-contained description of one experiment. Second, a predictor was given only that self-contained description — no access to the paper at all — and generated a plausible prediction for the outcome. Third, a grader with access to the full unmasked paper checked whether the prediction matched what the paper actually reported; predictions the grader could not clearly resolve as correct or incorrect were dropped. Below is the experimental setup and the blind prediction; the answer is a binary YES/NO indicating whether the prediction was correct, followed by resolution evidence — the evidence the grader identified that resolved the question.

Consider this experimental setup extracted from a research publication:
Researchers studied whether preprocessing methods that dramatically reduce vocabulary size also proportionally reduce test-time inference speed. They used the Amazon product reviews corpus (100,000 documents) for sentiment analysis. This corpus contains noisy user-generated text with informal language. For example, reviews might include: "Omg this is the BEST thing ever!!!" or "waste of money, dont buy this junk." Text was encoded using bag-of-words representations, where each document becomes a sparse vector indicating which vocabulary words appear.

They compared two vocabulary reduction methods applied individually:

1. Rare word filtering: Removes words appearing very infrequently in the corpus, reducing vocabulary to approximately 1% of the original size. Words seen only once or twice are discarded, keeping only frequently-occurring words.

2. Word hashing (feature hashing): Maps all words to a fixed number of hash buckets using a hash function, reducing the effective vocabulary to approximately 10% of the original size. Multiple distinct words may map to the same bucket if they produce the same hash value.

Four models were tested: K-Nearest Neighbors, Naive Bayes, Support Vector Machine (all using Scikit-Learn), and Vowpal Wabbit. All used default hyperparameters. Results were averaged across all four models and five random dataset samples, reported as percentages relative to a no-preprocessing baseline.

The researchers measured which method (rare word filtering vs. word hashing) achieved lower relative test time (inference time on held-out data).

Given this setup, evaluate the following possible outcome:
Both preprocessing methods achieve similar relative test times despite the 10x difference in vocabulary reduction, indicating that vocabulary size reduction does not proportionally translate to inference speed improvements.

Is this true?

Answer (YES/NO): YES